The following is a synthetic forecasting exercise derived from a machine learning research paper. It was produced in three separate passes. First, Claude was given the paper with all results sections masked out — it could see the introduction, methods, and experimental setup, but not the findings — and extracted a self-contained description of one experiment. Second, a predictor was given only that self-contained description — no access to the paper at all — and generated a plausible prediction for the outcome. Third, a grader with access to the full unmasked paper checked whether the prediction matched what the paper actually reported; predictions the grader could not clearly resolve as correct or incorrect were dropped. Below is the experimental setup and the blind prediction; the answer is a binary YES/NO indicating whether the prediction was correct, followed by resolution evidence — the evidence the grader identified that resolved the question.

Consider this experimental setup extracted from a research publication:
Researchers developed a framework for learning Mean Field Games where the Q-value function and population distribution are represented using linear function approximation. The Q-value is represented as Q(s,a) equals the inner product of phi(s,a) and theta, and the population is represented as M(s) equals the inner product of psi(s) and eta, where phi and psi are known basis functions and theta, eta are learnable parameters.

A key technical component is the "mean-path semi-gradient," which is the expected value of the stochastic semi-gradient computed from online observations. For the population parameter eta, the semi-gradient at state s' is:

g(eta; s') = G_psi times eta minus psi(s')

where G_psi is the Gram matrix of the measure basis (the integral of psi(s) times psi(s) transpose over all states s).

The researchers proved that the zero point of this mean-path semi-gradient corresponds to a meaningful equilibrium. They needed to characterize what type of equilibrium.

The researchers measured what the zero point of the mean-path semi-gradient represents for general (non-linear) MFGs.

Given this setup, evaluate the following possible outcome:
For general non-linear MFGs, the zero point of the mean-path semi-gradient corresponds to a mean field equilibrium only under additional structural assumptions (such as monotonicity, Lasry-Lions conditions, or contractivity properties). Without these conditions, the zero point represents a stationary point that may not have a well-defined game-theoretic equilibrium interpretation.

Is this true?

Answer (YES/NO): NO